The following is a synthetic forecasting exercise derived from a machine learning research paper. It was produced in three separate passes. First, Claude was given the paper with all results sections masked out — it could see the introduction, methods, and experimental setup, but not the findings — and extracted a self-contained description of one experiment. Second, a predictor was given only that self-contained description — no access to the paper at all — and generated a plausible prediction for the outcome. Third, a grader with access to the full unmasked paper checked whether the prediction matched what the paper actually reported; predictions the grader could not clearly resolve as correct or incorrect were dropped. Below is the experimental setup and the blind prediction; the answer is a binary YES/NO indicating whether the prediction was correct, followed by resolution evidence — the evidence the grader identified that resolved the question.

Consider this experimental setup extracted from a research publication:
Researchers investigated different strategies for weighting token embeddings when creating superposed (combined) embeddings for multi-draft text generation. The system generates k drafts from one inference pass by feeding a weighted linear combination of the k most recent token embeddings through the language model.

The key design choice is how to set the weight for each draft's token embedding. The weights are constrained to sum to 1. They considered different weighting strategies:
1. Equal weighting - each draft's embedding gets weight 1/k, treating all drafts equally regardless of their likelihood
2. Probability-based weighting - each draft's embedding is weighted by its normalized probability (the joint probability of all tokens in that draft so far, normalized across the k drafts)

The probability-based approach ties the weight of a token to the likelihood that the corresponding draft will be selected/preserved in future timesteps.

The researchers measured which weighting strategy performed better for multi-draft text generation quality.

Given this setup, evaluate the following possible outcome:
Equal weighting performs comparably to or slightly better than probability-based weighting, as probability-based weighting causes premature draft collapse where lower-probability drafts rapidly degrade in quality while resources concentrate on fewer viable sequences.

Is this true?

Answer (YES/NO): NO